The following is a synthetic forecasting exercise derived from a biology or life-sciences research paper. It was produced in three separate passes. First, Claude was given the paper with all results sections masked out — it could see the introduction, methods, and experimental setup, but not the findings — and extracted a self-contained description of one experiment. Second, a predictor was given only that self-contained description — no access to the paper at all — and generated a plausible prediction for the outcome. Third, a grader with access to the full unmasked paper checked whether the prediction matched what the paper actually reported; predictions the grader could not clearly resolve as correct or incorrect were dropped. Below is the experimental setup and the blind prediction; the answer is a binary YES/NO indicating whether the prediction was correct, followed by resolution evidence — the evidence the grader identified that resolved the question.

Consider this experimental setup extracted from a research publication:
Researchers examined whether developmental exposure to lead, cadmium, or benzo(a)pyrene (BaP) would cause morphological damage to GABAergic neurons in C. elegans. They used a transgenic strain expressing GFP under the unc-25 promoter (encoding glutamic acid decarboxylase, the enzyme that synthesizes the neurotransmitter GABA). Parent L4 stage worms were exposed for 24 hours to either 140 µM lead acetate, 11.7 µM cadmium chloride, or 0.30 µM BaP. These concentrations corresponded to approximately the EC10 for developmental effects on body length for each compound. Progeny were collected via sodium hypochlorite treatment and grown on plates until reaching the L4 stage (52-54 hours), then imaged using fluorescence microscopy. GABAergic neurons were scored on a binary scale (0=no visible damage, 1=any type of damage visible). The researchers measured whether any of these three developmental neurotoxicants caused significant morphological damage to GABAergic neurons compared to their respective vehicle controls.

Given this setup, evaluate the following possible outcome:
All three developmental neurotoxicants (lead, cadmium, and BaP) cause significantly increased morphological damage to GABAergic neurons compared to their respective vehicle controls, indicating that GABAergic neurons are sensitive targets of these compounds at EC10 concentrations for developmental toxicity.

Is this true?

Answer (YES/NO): NO